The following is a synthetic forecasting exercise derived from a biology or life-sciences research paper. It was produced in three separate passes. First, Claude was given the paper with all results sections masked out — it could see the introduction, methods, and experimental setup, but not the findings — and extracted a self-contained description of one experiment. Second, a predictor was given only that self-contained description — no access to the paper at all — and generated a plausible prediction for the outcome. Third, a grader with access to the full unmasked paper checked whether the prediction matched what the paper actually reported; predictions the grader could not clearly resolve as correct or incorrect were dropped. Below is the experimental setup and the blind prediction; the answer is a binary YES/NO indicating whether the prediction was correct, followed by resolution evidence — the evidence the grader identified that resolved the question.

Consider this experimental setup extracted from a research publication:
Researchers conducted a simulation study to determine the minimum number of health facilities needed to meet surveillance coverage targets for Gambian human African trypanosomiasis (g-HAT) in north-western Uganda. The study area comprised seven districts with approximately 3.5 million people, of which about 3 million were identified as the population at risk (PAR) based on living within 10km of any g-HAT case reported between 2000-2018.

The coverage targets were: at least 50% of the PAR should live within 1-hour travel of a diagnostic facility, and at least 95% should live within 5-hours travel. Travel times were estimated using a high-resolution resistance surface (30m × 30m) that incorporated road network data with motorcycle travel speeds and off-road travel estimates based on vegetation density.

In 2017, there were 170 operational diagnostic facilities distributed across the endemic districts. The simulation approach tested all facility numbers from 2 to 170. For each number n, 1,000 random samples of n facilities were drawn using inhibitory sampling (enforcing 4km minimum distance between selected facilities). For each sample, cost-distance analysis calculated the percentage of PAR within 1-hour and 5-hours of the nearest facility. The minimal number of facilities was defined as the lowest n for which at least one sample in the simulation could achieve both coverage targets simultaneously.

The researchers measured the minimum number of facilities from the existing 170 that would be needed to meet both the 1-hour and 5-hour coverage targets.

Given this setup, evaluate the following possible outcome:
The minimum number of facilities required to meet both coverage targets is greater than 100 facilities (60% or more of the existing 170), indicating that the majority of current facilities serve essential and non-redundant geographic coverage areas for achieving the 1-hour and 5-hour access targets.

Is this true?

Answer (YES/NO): NO